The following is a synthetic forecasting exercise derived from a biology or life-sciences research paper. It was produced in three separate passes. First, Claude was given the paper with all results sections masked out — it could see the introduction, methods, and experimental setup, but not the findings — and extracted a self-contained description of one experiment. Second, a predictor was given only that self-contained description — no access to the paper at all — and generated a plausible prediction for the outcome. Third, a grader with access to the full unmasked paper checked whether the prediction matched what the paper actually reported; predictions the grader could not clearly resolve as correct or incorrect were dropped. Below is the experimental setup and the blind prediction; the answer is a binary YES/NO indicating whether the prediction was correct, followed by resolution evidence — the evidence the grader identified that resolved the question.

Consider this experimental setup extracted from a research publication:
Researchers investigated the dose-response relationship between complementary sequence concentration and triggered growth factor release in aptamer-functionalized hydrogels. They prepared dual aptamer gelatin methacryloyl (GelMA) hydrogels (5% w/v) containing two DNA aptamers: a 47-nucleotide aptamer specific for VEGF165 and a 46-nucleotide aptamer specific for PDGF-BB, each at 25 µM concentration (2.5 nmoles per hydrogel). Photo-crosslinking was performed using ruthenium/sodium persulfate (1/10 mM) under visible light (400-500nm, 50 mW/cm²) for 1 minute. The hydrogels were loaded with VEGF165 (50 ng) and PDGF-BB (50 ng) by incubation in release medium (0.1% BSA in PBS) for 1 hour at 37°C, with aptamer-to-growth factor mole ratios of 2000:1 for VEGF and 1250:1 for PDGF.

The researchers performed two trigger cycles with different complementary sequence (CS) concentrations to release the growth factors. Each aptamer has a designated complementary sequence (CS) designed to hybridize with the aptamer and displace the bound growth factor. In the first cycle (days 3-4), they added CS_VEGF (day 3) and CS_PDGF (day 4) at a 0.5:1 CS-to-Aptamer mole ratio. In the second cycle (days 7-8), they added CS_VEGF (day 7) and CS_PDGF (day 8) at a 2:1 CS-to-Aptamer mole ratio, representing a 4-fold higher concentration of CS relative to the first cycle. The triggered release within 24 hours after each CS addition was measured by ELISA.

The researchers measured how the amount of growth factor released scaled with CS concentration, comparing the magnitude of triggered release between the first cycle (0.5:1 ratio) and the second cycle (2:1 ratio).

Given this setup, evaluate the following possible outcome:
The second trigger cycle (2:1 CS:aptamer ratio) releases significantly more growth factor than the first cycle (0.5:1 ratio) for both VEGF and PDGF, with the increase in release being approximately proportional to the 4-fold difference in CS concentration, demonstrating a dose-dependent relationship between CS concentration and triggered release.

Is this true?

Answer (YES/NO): NO